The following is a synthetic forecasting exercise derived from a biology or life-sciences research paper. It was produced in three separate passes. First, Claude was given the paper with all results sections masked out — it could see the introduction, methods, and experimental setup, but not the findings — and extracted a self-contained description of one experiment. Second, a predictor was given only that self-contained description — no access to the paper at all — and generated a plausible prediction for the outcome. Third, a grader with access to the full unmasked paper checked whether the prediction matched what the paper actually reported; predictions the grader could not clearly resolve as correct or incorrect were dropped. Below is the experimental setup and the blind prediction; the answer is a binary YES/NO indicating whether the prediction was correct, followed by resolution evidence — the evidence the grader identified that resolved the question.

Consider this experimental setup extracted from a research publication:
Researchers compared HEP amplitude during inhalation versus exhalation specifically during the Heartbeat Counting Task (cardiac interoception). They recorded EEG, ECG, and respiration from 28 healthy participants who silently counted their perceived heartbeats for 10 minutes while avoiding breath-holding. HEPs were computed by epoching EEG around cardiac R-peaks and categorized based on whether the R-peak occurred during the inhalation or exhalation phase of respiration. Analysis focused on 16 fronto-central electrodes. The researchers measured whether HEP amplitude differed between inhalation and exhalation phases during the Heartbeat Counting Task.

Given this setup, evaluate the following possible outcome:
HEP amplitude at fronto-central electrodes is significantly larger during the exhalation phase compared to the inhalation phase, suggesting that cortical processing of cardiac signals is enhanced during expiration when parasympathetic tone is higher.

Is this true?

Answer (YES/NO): YES